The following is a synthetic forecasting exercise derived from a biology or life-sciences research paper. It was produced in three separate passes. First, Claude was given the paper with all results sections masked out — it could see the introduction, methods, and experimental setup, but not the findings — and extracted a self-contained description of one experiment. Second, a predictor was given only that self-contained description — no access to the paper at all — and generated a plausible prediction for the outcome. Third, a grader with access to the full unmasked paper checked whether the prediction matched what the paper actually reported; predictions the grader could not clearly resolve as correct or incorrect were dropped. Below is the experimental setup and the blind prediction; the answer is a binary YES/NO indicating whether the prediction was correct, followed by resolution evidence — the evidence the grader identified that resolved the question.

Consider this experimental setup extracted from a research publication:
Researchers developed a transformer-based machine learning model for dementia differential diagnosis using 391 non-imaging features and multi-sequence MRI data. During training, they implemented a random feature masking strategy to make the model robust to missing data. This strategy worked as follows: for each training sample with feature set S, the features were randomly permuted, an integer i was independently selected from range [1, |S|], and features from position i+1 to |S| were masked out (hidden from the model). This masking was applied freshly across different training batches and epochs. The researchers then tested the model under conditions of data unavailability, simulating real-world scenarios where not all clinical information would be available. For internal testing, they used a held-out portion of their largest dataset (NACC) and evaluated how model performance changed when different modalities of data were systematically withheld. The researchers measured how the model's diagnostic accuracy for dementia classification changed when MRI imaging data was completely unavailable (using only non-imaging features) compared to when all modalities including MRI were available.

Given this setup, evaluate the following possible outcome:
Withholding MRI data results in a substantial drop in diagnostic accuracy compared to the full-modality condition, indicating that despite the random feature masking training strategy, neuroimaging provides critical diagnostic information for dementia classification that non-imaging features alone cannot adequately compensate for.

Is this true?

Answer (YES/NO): NO